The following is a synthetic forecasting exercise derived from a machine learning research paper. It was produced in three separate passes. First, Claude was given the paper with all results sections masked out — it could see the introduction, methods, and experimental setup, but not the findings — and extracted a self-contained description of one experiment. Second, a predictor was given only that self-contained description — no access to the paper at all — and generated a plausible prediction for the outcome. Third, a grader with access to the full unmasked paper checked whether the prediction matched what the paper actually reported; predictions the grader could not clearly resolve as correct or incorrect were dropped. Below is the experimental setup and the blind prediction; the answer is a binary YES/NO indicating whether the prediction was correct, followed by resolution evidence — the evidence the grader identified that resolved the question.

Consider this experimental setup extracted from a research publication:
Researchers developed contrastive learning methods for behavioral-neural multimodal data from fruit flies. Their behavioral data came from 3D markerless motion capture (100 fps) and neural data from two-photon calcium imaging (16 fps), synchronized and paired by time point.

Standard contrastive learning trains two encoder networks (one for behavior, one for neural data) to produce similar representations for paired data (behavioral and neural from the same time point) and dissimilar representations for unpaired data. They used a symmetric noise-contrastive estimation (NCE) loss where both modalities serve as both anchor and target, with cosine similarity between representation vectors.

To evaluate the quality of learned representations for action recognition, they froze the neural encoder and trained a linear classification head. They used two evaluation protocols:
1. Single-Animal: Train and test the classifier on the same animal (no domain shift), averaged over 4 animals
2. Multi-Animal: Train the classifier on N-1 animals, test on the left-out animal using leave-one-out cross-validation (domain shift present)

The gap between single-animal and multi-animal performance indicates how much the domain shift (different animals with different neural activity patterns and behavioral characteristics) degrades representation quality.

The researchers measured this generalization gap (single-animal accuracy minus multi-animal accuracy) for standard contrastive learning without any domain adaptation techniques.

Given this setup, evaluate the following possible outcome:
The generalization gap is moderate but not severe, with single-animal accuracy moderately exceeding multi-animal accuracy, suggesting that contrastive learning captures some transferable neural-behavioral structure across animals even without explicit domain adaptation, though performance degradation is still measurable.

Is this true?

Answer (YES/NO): YES